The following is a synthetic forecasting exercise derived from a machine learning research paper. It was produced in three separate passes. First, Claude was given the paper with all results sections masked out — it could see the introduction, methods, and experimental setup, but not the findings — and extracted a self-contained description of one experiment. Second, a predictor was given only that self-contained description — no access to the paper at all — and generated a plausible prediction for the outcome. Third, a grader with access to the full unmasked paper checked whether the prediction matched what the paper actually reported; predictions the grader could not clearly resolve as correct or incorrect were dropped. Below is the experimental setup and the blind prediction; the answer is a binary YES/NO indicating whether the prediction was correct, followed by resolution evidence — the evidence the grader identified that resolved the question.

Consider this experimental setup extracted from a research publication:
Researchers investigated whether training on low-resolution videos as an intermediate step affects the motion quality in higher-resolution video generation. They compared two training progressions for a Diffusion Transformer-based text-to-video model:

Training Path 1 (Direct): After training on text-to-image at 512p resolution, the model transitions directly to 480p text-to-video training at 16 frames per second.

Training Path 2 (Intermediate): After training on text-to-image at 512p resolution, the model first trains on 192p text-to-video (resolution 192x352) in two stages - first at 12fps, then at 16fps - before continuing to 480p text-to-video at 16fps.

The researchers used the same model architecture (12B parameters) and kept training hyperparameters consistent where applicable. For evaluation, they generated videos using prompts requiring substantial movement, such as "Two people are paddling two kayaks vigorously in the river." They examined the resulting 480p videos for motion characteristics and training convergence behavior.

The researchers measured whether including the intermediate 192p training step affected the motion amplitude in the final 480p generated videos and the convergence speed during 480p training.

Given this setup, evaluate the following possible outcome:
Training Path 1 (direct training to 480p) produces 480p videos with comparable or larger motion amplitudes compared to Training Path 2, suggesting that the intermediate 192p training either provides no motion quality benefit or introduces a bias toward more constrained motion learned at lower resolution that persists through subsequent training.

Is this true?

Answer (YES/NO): NO